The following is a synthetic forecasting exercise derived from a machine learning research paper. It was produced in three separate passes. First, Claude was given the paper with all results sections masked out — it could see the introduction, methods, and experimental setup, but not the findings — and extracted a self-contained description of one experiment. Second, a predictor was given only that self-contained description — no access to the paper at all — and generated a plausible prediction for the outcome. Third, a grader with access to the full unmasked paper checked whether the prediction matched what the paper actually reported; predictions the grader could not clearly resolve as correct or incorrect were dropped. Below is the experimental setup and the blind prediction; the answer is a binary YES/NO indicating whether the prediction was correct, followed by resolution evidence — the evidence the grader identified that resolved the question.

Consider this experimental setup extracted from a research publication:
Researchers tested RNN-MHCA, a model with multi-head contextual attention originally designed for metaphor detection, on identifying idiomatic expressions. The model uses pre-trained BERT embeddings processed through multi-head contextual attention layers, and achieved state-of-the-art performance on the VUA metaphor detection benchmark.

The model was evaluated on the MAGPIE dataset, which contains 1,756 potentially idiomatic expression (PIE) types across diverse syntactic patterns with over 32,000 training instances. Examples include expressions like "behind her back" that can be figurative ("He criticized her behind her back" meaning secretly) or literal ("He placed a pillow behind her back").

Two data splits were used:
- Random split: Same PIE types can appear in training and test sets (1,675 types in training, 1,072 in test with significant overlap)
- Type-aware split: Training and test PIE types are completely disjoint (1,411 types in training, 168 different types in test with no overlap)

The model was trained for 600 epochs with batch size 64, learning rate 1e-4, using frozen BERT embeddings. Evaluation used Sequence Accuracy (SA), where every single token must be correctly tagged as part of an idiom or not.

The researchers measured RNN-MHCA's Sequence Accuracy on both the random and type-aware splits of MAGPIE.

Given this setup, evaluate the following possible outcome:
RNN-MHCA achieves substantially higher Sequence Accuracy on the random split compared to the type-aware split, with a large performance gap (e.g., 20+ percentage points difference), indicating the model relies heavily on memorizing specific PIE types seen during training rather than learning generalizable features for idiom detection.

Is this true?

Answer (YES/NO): YES